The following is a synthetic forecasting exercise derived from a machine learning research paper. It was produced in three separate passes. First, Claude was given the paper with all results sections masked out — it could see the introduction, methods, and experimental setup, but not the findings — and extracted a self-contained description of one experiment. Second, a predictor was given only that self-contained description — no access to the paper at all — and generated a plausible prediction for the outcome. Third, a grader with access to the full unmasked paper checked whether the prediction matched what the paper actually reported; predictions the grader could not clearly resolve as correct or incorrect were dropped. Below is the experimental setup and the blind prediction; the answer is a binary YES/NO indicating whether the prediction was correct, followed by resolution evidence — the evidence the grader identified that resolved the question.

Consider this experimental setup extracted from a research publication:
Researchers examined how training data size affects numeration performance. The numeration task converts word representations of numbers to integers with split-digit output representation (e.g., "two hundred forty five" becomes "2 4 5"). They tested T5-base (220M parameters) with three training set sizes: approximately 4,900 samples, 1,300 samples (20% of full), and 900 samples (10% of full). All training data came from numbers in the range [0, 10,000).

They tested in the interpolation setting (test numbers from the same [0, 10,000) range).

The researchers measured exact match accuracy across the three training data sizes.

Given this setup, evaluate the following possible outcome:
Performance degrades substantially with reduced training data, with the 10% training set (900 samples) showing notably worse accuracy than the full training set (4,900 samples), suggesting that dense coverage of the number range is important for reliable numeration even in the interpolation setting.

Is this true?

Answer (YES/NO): YES